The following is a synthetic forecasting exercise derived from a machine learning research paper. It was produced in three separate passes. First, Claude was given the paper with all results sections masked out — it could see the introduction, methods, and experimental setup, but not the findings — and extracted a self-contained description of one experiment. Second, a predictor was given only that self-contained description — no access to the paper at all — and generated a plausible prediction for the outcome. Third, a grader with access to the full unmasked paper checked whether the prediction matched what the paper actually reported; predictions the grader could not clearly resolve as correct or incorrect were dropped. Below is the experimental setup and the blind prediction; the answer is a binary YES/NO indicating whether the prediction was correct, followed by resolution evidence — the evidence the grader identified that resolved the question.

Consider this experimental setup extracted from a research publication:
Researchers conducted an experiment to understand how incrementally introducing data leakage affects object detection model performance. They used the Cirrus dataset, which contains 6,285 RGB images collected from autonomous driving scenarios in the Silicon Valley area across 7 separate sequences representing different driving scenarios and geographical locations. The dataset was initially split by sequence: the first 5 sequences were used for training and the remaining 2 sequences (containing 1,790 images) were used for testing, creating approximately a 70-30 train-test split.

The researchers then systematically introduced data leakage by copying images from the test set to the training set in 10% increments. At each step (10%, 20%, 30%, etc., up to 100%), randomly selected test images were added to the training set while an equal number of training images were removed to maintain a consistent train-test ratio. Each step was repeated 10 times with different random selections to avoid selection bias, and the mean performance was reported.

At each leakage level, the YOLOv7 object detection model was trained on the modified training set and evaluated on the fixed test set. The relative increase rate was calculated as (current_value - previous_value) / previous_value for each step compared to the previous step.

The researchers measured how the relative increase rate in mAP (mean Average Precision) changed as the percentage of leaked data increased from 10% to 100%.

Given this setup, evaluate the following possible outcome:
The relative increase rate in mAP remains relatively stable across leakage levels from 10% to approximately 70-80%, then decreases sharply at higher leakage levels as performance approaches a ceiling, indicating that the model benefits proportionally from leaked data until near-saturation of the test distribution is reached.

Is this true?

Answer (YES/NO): NO